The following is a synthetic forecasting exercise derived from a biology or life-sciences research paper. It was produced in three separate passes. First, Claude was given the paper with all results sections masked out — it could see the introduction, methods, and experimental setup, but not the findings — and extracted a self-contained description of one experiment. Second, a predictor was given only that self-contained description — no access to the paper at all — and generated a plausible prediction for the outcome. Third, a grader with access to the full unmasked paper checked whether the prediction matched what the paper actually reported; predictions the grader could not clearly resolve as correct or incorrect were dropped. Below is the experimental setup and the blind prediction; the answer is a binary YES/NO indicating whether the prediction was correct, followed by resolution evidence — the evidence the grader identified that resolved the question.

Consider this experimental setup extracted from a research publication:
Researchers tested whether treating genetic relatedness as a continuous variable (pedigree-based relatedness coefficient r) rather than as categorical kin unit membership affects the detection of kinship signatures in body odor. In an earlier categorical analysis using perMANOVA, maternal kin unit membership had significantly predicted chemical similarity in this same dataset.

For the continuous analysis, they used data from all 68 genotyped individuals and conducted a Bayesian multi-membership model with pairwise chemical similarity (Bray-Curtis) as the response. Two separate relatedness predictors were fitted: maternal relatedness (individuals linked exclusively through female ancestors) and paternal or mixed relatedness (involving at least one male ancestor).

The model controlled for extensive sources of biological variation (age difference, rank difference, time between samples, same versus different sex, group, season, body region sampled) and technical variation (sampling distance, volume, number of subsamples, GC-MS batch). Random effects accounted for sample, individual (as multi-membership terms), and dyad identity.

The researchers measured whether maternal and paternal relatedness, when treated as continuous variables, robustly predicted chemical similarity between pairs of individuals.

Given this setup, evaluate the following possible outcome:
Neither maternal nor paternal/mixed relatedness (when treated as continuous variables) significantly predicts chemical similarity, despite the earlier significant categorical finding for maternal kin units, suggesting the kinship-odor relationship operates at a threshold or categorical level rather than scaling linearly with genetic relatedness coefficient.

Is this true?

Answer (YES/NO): YES